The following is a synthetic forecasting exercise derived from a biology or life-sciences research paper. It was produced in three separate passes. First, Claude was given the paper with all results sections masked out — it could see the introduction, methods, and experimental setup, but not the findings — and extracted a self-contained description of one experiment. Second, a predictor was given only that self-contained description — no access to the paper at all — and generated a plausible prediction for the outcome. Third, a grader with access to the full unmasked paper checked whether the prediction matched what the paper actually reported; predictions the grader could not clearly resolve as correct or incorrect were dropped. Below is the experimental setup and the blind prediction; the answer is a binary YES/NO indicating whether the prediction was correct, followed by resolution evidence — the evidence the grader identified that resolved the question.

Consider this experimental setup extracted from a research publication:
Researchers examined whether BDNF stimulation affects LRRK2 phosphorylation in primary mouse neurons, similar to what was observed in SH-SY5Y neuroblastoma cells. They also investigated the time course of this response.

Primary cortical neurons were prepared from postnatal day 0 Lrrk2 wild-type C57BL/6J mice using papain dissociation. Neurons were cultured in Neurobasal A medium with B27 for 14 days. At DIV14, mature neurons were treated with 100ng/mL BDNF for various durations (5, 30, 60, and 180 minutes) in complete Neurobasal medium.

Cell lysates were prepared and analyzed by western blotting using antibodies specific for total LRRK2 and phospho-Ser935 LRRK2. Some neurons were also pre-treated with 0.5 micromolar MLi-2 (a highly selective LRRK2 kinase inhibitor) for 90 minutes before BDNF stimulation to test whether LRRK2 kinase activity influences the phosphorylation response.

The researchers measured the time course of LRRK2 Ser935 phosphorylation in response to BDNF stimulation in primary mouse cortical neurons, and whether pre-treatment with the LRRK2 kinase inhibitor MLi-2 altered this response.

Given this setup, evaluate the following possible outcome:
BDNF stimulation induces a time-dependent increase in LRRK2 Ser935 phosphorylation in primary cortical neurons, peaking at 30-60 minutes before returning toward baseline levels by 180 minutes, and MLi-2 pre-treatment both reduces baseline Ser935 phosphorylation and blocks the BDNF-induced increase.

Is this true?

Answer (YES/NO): NO